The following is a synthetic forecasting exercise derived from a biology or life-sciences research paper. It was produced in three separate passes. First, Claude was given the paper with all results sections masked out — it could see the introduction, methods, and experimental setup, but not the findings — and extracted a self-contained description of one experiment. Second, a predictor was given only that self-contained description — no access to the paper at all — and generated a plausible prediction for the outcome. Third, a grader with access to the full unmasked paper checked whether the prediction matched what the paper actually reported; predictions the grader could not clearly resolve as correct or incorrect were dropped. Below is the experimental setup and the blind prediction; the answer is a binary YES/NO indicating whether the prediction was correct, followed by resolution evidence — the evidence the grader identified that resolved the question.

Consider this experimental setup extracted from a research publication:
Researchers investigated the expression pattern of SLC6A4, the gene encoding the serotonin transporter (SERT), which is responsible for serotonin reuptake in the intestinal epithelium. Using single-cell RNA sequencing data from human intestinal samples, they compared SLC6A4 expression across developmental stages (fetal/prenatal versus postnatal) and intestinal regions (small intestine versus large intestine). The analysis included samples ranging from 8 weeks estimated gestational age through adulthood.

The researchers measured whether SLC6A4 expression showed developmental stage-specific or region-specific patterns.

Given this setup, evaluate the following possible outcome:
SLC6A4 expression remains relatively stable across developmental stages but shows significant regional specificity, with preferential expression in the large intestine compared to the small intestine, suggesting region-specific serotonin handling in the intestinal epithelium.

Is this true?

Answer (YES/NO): NO